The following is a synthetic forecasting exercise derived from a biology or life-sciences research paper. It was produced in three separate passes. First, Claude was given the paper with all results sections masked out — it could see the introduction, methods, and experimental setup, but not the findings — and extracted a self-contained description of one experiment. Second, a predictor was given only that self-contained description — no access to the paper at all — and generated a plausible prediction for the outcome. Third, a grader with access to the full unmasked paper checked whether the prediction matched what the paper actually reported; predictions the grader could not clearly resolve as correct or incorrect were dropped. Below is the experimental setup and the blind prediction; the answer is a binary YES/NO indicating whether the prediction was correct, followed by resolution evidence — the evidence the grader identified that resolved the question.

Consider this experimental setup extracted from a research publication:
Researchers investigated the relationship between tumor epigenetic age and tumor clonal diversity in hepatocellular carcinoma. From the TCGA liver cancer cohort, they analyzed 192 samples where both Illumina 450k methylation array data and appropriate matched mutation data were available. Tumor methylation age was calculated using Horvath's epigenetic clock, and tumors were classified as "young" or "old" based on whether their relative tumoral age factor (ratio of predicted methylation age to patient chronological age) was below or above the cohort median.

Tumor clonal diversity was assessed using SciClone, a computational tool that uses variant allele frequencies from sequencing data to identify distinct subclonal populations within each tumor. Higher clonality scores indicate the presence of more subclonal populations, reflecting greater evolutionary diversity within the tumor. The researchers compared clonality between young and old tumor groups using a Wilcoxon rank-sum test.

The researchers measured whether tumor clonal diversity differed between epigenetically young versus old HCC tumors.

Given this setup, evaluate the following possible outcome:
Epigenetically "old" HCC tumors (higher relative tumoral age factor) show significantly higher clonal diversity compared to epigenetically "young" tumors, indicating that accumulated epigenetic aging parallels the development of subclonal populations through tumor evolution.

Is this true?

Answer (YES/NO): NO